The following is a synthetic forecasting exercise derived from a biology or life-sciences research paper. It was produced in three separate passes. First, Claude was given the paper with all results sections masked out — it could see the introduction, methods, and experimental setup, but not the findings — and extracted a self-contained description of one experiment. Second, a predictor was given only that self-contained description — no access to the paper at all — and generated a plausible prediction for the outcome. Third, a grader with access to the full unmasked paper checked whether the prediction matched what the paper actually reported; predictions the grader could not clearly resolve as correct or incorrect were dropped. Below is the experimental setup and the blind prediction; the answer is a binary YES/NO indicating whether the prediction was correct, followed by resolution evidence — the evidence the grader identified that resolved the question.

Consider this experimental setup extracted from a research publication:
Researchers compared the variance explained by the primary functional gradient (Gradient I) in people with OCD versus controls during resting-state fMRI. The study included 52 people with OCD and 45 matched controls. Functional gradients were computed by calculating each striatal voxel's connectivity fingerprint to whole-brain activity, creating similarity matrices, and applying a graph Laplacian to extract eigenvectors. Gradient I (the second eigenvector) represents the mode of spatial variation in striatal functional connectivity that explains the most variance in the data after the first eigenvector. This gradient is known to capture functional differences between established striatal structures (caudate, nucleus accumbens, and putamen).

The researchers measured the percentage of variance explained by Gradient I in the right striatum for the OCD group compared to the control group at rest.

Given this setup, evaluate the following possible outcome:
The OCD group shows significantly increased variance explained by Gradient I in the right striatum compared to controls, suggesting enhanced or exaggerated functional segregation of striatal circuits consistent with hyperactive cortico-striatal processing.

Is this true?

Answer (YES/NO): NO